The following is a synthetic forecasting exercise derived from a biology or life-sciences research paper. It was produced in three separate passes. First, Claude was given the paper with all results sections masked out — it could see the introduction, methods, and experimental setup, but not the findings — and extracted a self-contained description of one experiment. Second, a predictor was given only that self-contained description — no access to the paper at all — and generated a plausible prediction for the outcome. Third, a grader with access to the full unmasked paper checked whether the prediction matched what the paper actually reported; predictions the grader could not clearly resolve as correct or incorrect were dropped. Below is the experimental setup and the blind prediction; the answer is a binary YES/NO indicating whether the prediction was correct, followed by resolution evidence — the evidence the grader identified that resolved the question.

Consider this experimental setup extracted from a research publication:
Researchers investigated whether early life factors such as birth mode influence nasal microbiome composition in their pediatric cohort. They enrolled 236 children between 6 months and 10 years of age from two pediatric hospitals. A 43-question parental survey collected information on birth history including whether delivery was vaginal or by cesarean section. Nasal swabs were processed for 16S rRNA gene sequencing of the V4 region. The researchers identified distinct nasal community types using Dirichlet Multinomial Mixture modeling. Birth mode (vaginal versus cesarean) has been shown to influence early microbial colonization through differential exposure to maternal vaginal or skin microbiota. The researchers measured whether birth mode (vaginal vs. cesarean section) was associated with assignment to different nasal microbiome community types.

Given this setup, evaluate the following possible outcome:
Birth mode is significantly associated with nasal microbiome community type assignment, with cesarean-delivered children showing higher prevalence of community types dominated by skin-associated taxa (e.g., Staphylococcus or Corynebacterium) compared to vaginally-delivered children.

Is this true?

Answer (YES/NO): NO